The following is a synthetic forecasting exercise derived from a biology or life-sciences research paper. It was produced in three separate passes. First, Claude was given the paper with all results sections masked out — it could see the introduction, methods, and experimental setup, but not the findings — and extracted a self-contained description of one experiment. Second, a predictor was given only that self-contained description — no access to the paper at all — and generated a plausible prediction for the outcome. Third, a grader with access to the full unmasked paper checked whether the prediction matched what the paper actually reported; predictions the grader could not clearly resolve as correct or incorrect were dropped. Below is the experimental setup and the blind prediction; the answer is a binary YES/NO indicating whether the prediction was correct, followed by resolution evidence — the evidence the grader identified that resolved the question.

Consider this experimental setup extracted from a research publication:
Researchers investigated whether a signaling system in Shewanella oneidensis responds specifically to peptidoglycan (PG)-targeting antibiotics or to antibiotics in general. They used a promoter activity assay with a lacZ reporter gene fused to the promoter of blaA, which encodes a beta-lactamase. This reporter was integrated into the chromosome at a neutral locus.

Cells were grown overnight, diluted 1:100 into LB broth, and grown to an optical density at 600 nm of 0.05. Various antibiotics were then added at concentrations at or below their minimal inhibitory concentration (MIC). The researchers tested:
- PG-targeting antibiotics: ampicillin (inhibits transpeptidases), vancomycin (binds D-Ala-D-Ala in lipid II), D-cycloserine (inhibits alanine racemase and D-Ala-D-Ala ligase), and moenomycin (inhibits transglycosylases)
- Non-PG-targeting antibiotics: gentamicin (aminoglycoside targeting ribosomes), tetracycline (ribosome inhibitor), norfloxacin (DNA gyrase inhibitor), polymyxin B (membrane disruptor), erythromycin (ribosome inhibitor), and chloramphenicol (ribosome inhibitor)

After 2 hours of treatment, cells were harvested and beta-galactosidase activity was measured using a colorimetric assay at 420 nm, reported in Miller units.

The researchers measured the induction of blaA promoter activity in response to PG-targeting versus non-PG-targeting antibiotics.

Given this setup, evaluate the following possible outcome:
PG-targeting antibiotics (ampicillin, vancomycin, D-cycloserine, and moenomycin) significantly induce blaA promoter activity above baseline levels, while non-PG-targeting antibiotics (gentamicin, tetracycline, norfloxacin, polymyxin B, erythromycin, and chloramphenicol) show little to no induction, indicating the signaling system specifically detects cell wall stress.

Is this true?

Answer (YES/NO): YES